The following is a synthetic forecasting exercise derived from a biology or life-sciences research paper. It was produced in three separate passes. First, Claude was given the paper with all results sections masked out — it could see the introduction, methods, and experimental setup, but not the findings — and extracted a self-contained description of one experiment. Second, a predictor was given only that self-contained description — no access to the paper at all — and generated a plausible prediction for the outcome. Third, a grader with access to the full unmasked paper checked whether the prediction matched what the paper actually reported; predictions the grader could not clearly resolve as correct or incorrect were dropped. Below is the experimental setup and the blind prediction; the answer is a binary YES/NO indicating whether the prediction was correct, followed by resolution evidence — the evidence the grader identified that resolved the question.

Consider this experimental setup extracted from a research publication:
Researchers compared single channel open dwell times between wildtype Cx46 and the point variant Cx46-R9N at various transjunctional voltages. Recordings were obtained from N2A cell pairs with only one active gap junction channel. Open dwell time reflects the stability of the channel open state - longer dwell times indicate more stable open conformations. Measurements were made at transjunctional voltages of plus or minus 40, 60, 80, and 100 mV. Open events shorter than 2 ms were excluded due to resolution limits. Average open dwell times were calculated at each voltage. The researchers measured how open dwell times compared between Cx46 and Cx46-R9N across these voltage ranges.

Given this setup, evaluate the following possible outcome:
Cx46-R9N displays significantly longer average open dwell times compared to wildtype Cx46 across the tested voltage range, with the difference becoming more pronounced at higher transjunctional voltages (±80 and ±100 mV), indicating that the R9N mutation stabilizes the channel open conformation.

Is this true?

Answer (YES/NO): NO